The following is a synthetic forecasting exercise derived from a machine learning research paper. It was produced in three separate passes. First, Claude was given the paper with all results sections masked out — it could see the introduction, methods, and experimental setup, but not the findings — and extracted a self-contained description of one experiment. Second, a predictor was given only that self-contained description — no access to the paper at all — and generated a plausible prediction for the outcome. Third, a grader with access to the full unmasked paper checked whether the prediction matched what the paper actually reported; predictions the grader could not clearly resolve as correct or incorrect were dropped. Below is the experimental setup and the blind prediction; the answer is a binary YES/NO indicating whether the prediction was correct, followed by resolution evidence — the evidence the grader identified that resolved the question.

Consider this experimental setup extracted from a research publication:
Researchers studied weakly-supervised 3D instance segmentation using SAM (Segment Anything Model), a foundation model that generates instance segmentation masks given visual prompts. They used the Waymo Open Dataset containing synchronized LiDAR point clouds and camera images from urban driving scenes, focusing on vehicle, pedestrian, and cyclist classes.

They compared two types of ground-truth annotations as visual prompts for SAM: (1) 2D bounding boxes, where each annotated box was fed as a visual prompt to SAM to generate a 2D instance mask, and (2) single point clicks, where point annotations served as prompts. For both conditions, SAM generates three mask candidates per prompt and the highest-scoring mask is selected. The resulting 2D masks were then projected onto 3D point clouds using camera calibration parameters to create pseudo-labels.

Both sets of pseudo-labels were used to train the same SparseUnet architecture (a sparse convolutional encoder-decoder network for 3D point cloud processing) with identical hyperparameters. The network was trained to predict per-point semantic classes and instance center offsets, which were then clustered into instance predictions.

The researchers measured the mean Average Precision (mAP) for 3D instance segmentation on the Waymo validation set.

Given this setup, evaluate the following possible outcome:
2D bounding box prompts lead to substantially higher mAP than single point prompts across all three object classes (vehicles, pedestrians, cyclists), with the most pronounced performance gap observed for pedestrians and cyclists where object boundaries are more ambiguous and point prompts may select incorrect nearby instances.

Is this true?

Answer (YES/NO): NO